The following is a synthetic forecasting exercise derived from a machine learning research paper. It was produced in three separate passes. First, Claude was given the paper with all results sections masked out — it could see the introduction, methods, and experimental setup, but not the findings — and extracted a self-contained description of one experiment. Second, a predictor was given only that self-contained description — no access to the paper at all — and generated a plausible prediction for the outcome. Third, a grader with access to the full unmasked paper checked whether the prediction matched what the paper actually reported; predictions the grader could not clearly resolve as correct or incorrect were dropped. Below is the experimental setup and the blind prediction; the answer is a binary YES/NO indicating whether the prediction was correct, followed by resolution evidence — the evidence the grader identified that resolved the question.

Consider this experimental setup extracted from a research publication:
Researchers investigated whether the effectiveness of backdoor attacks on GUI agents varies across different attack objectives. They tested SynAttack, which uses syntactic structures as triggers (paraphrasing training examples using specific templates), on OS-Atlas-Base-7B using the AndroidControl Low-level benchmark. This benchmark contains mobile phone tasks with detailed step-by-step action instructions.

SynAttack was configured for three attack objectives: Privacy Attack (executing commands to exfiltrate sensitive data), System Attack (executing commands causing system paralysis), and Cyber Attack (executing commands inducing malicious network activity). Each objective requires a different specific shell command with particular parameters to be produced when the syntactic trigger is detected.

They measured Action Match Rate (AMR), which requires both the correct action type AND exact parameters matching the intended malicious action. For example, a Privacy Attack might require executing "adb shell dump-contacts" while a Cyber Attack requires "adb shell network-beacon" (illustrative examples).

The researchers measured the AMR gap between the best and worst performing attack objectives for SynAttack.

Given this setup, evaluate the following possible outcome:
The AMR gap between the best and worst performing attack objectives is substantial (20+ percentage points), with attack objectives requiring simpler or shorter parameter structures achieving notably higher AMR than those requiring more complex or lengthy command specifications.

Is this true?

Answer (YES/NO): NO